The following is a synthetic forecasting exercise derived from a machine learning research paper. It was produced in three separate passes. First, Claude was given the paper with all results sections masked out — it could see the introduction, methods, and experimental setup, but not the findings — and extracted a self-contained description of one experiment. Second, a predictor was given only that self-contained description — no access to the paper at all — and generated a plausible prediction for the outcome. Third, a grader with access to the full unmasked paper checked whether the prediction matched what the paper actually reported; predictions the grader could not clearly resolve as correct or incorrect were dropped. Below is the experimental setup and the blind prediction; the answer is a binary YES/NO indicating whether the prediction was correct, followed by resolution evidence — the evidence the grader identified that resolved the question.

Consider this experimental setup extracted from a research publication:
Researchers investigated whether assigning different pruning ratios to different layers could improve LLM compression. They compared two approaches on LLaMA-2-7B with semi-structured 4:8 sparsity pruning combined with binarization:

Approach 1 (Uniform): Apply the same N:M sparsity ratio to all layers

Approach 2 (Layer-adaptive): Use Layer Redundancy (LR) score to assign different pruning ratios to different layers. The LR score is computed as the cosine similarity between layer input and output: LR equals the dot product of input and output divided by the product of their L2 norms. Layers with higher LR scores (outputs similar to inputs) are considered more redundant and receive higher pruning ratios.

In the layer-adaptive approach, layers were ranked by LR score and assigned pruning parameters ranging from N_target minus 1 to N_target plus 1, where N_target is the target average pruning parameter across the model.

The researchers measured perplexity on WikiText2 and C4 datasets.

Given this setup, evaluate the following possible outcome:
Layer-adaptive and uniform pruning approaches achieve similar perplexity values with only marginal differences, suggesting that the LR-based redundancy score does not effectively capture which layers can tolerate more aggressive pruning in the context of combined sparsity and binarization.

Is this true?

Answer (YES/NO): NO